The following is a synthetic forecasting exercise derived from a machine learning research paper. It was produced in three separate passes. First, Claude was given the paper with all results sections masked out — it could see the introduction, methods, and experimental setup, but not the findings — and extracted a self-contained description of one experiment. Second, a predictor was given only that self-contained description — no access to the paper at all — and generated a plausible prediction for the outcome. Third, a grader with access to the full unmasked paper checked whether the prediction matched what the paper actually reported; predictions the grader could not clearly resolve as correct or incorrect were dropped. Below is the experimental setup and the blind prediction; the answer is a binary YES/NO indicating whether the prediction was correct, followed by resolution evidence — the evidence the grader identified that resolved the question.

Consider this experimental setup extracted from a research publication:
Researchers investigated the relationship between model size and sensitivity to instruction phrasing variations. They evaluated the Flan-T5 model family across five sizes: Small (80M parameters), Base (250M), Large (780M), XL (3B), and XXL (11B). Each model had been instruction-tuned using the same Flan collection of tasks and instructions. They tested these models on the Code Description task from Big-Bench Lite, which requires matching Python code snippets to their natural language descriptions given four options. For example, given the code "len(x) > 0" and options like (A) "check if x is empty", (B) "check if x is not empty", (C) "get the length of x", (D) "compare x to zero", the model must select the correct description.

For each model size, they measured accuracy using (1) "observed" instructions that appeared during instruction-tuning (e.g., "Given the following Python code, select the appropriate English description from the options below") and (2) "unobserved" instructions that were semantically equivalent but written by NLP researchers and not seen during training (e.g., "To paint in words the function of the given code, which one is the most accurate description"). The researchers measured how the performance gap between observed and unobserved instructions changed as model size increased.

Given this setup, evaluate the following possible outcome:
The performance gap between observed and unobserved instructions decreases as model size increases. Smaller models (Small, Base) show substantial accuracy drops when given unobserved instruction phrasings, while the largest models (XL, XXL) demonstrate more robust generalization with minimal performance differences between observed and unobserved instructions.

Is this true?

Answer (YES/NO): NO